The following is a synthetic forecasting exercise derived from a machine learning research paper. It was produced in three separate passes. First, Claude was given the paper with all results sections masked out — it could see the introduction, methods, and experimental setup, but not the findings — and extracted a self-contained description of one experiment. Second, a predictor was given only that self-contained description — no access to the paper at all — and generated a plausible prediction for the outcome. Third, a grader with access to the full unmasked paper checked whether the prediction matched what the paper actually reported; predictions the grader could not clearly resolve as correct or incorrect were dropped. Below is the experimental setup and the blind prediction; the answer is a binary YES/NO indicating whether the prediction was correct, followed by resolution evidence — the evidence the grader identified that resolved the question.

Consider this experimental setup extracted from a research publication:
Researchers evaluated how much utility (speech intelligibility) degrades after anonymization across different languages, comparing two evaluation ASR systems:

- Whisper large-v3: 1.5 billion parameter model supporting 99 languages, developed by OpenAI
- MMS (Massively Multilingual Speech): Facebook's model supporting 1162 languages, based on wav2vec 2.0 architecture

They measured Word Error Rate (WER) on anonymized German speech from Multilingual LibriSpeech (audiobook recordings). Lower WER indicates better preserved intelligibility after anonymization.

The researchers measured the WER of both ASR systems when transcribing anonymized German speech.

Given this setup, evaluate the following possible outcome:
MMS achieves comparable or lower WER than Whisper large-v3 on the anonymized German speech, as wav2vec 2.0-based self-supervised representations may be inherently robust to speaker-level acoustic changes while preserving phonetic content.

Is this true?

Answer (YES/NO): NO